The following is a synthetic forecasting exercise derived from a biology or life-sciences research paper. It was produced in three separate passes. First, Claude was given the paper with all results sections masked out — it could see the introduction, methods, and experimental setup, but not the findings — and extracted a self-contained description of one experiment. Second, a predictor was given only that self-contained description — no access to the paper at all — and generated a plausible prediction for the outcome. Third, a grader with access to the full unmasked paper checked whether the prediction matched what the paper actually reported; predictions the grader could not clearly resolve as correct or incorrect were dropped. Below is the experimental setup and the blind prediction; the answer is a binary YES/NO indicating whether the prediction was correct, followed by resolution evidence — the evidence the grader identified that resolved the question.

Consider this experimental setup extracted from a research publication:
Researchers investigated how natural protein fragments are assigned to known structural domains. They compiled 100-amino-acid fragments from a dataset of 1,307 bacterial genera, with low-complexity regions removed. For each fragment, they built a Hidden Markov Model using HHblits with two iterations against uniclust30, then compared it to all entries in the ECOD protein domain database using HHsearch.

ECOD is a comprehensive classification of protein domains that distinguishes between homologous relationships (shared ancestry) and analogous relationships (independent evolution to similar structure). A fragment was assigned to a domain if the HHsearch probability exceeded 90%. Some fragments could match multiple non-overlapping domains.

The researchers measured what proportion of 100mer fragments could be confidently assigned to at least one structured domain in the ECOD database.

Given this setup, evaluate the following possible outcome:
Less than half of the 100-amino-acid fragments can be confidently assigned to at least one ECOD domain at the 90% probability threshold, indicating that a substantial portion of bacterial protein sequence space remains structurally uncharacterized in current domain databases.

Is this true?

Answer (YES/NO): NO